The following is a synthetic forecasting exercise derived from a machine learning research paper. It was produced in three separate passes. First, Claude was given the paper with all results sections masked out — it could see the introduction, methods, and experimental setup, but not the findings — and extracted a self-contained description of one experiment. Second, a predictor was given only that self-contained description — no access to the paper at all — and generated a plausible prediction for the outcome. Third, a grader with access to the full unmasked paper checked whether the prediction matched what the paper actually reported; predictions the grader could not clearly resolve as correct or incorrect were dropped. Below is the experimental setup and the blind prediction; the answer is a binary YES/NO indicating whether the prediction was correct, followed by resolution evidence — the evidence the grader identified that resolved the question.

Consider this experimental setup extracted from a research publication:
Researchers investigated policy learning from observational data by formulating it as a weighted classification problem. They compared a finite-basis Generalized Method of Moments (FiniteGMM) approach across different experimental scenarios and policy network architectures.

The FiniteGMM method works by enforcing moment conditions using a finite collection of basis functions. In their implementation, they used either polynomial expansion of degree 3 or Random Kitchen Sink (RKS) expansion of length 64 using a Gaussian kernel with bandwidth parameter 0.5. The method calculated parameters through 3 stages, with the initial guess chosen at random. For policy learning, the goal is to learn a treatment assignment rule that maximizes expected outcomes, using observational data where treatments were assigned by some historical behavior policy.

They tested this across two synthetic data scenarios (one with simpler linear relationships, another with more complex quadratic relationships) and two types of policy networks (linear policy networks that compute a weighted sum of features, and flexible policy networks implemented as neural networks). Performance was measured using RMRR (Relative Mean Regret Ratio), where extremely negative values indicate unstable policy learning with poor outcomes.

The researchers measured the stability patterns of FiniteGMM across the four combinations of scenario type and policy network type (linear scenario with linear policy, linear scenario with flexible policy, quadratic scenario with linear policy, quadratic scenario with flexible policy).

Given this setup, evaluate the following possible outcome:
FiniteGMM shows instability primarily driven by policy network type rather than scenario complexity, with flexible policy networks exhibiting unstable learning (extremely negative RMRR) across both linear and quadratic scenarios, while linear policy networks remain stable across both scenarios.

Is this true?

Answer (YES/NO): NO